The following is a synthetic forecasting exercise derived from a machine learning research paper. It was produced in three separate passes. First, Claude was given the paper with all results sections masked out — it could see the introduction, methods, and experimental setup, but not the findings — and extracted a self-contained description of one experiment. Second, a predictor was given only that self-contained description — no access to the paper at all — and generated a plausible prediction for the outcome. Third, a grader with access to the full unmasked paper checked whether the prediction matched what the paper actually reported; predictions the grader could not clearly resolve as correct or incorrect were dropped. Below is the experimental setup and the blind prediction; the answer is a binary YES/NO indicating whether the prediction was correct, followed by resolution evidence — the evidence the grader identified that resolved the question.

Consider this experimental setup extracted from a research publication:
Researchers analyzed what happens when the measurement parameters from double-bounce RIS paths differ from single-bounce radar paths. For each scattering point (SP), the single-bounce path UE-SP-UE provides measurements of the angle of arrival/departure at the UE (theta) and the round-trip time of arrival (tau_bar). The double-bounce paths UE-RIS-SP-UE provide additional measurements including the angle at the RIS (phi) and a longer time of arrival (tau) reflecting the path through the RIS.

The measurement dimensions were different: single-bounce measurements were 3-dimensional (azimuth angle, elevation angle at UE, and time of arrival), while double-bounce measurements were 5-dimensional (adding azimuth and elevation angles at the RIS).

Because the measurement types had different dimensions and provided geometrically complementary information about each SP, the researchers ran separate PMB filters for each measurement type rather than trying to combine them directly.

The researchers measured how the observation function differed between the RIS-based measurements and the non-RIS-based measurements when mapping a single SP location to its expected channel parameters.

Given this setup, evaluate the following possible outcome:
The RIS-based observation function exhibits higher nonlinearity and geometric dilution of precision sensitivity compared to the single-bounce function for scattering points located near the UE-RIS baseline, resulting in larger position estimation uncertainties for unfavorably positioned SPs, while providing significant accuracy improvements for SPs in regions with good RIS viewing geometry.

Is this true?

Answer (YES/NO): NO